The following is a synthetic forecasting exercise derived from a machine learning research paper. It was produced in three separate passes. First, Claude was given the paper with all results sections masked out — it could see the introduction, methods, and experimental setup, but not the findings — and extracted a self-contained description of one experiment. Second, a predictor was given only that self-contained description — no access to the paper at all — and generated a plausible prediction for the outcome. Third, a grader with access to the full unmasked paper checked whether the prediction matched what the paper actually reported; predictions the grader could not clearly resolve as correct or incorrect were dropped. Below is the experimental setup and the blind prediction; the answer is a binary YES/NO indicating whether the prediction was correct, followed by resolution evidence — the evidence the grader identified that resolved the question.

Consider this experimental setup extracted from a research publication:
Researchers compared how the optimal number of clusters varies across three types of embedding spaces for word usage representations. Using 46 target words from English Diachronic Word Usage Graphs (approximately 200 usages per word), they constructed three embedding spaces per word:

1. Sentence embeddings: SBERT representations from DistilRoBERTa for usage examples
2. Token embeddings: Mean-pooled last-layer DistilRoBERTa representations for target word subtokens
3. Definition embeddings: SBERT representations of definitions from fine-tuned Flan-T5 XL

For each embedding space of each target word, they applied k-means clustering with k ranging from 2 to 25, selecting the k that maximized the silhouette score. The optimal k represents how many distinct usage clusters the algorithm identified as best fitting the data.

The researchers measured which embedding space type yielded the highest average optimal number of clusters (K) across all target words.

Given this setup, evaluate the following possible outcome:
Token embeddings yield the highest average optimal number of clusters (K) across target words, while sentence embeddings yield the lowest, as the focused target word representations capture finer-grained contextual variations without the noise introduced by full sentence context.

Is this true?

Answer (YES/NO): NO